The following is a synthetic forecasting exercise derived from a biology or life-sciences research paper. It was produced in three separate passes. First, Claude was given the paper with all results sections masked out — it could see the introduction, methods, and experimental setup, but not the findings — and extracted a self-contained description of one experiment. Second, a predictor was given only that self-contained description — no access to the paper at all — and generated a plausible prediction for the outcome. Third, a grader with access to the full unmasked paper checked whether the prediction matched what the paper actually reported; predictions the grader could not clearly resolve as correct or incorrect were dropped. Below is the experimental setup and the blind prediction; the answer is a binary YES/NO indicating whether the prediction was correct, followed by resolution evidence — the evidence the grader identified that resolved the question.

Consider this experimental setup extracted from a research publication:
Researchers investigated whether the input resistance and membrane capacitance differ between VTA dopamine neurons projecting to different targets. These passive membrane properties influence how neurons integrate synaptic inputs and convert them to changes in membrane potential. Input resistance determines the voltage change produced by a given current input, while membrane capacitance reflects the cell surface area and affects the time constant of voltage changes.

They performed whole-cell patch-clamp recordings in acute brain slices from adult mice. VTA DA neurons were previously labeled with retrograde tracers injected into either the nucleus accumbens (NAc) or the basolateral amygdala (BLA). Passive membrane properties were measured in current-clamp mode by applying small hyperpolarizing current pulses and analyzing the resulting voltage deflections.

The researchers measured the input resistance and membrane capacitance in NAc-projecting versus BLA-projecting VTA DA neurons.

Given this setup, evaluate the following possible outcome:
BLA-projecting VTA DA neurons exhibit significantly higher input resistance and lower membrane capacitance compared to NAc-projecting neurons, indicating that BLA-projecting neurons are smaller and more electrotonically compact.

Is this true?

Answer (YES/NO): NO